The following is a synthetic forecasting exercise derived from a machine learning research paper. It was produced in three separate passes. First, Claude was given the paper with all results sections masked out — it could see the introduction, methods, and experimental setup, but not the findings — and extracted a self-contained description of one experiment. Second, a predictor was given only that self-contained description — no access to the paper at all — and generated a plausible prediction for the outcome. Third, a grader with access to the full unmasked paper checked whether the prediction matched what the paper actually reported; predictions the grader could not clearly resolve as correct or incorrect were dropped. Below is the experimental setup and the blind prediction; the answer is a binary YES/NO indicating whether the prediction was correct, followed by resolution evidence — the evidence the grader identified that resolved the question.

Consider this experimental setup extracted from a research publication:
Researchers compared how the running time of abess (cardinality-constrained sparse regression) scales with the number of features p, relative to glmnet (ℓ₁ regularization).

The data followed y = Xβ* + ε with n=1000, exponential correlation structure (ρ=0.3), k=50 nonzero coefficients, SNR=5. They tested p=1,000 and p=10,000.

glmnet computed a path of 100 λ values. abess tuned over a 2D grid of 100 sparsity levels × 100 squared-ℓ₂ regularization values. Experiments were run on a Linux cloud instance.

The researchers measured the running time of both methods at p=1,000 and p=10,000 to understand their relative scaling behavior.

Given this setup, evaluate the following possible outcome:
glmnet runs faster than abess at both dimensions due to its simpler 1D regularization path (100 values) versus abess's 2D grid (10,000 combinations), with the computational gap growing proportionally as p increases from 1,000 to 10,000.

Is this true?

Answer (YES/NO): NO